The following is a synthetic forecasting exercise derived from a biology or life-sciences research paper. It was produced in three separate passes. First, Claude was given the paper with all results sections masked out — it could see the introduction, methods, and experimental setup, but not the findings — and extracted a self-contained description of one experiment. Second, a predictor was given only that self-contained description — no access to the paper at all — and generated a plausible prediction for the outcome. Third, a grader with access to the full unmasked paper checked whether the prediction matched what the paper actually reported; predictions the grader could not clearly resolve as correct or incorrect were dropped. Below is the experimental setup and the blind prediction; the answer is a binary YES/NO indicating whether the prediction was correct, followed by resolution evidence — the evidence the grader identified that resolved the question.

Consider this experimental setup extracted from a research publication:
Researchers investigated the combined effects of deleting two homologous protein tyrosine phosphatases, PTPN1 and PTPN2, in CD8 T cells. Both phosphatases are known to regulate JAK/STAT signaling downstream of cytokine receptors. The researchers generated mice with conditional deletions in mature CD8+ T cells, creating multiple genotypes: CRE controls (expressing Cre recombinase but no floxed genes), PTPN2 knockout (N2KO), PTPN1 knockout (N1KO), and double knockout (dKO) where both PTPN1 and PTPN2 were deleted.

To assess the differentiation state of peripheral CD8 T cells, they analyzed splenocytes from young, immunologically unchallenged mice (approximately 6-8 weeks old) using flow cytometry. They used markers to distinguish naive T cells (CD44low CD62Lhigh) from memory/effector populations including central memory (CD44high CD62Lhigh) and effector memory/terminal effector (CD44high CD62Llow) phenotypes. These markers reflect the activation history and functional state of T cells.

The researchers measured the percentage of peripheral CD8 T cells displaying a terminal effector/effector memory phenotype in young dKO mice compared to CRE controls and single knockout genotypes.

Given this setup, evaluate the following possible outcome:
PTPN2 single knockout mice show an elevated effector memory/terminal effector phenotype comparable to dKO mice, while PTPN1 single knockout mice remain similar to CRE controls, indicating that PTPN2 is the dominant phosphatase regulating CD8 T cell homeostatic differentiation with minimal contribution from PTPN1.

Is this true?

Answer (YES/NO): NO